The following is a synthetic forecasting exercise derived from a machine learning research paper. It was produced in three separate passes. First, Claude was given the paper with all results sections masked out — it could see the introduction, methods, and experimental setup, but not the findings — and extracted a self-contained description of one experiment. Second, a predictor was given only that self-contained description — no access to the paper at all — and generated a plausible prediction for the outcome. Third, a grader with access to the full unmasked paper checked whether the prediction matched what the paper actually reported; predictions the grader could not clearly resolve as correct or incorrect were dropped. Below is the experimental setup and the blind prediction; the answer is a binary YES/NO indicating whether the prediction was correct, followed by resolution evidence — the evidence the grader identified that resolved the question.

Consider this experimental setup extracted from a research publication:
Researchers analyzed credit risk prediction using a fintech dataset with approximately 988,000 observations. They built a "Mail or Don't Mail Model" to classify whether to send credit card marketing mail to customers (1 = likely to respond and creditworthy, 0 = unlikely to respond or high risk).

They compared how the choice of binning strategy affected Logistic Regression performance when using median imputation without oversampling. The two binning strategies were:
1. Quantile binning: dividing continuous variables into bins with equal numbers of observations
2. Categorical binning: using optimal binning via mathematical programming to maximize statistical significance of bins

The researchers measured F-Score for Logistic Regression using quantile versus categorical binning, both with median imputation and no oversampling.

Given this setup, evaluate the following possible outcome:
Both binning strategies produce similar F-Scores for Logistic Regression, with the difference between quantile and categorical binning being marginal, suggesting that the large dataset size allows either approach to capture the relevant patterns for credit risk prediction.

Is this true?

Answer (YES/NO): YES